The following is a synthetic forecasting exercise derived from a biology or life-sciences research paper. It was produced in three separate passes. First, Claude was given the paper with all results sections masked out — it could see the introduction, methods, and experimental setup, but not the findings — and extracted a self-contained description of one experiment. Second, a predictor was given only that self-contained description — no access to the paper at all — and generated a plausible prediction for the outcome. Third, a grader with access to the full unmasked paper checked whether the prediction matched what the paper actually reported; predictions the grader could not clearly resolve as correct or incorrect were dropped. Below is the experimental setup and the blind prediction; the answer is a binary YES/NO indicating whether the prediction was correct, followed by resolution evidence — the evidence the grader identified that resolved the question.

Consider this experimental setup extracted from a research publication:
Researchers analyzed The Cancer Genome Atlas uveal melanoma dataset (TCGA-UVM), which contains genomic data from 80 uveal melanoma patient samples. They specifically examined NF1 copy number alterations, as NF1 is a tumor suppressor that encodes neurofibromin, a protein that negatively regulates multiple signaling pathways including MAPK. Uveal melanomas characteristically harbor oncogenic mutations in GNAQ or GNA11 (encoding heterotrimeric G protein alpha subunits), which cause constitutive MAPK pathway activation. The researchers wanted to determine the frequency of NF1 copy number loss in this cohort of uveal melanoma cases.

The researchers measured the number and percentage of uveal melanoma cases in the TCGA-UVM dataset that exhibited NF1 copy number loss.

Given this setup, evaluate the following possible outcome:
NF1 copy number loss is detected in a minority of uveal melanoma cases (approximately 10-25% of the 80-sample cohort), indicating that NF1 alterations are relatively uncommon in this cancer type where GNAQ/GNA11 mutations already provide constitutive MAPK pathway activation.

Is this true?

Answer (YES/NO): NO